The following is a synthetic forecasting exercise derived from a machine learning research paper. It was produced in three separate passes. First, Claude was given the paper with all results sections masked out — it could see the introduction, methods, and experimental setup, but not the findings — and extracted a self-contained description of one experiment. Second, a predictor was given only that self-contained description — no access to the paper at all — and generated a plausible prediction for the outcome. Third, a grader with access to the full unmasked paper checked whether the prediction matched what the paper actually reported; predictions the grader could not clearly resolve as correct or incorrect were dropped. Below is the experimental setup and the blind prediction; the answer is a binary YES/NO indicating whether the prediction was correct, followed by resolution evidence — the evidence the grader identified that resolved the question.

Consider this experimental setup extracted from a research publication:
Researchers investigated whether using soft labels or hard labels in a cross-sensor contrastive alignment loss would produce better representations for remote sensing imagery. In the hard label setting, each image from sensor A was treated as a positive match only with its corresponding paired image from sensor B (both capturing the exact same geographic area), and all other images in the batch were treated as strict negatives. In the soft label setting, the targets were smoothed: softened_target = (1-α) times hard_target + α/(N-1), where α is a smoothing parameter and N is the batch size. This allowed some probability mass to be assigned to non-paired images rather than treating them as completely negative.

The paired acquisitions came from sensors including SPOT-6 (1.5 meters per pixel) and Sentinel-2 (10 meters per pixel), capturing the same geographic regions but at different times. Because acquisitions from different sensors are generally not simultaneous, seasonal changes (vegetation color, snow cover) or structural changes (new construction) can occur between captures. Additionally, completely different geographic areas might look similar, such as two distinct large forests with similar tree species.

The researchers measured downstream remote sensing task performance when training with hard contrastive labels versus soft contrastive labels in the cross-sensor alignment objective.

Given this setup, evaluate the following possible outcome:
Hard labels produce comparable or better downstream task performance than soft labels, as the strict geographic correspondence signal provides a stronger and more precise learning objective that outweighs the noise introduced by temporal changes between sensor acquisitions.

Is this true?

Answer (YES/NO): NO